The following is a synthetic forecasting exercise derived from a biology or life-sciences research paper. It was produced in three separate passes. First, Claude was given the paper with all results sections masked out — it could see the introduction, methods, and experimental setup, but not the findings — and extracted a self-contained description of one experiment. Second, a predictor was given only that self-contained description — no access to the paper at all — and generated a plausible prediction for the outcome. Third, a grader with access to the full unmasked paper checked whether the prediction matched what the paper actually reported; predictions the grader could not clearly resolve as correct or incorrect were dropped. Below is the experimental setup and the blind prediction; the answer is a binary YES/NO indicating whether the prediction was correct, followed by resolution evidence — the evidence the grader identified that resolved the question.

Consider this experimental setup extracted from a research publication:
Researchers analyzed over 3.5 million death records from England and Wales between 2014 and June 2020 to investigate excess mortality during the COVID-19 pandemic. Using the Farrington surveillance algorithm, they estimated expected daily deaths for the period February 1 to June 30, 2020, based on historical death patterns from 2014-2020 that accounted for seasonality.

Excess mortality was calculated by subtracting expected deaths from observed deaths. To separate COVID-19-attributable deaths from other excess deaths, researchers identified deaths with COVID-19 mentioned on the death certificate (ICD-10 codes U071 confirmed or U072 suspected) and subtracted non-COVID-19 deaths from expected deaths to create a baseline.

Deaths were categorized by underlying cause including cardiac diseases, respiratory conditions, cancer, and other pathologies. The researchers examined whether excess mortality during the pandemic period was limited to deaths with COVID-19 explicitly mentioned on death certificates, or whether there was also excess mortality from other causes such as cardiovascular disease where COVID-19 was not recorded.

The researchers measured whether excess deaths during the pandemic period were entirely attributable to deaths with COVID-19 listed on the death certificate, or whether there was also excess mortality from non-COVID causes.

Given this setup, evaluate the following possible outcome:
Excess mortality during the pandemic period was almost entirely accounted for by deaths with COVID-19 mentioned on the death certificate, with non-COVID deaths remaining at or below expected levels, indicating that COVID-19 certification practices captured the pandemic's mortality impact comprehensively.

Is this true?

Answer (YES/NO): NO